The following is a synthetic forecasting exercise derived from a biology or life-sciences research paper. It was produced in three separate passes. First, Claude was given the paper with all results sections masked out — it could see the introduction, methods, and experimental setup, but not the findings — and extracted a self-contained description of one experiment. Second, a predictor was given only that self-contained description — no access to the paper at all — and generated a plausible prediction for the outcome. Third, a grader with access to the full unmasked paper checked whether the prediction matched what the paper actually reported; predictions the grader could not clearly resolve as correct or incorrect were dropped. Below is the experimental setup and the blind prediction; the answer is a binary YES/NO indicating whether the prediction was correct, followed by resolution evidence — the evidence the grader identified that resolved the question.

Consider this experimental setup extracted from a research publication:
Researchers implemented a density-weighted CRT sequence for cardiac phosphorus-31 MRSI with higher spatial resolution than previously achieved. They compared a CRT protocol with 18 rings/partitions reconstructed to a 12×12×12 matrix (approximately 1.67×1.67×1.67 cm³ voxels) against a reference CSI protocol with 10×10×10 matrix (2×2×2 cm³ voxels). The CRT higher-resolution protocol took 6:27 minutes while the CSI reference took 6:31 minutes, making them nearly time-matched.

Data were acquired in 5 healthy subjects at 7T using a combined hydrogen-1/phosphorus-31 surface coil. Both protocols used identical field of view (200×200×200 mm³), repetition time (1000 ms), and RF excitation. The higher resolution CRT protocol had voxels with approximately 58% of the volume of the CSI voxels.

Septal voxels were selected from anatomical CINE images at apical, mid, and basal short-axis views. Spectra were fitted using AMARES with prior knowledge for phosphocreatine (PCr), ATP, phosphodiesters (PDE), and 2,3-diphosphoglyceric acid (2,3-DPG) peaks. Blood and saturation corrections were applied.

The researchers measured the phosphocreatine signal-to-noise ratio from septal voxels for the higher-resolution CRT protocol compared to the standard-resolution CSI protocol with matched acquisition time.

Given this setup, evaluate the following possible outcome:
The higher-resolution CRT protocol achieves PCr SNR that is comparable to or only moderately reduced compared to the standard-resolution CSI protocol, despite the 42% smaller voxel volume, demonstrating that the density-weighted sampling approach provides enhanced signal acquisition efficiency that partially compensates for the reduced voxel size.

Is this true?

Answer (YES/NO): NO